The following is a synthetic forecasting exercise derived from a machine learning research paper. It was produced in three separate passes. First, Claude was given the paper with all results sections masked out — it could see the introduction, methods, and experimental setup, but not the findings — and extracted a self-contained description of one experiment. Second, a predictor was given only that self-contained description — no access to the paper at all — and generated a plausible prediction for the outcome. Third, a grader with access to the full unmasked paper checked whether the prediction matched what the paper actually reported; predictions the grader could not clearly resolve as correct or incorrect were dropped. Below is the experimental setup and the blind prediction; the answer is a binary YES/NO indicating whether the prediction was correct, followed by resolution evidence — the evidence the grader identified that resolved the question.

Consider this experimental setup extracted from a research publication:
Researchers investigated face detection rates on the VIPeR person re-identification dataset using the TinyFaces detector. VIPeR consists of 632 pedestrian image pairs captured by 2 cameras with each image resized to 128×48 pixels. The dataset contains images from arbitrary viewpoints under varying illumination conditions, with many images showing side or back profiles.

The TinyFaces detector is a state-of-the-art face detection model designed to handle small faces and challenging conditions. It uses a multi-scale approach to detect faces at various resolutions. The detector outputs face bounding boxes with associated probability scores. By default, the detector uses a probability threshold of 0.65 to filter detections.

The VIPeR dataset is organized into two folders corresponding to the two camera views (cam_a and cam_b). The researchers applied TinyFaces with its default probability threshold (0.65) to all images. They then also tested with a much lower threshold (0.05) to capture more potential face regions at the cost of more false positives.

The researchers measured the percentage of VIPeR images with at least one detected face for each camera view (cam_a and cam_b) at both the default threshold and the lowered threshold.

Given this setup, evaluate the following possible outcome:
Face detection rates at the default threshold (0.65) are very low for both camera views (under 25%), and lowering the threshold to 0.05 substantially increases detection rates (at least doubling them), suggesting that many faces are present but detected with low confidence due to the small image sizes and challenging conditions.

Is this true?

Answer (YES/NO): NO